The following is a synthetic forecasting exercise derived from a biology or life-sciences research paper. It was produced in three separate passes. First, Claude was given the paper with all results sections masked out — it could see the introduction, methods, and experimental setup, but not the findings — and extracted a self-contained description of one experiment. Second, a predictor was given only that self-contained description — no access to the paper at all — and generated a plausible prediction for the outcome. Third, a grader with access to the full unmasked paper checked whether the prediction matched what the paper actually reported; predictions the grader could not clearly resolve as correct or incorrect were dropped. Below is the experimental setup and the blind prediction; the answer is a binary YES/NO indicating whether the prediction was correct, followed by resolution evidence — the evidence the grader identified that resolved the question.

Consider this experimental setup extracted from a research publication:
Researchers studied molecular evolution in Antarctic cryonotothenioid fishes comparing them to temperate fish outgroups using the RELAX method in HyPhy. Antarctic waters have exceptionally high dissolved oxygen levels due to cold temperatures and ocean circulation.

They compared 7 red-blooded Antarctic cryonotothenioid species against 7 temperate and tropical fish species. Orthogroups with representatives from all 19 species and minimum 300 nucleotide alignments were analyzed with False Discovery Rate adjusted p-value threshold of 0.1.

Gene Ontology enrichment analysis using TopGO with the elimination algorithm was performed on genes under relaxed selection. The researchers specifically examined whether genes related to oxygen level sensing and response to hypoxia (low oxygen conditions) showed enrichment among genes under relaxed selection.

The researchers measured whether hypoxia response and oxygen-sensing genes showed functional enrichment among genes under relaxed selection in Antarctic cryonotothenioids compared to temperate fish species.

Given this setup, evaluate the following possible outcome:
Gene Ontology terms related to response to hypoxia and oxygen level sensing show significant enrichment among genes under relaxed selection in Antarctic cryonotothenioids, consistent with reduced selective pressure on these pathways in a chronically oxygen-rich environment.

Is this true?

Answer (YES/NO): NO